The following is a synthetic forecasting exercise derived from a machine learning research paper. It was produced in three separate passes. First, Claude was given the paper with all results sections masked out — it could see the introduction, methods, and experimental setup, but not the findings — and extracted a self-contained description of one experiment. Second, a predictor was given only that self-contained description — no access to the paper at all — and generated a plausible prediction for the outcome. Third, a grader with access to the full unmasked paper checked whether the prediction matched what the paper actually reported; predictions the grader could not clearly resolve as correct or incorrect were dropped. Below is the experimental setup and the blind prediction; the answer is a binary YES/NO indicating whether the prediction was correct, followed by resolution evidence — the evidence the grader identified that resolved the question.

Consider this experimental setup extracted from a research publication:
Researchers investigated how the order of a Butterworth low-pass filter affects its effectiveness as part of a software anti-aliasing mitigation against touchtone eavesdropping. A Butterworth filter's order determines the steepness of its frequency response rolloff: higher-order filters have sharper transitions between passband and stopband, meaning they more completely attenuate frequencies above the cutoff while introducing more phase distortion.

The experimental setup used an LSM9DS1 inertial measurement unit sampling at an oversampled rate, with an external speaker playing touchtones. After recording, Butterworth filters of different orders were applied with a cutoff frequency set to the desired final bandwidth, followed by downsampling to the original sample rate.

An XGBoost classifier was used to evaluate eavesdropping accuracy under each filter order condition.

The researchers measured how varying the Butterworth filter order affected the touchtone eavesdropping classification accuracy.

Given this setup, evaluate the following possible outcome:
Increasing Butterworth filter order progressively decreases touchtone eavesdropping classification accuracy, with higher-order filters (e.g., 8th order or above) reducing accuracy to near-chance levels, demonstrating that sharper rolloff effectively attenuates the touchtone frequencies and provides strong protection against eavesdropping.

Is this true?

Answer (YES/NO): NO